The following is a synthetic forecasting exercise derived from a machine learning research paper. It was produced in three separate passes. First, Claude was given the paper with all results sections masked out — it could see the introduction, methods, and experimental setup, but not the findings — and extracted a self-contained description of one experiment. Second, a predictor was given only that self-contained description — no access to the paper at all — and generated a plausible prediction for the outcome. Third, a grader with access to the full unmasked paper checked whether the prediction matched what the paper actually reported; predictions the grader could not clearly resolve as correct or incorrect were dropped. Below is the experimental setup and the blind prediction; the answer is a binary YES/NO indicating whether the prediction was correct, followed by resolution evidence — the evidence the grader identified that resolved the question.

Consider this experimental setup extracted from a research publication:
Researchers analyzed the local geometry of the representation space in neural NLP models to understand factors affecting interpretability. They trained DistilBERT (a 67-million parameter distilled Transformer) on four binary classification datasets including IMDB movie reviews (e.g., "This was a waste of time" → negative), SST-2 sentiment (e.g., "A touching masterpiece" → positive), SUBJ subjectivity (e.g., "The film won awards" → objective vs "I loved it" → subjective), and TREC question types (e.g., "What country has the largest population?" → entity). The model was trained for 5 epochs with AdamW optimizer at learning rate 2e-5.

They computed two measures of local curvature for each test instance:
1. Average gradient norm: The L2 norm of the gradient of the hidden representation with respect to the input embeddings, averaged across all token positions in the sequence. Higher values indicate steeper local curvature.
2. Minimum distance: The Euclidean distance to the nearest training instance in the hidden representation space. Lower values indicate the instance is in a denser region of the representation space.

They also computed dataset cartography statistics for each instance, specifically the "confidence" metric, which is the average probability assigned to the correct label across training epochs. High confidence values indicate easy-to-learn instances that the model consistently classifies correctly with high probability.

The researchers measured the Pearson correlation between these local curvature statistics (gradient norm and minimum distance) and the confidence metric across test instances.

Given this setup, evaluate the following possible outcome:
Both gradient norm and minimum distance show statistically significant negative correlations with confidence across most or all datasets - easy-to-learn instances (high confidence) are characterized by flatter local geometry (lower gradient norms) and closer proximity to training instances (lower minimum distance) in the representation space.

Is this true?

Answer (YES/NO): YES